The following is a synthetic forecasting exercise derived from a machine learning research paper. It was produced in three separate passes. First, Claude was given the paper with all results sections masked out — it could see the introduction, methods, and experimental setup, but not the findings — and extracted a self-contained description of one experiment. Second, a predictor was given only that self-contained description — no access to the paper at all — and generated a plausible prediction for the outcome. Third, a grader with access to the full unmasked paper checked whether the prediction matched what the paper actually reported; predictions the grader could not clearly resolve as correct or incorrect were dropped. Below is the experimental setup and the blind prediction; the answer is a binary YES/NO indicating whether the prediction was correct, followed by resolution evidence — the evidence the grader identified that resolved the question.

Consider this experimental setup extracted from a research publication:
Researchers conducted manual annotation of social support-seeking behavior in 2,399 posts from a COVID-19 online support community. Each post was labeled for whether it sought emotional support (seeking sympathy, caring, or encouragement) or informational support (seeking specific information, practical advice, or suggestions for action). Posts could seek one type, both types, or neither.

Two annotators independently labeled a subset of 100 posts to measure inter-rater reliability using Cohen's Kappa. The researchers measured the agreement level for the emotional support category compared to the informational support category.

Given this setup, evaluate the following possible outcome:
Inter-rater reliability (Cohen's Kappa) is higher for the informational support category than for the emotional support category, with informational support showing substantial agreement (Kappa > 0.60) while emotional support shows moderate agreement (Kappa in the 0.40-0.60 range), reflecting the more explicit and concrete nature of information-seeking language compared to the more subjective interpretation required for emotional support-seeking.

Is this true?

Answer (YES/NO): NO